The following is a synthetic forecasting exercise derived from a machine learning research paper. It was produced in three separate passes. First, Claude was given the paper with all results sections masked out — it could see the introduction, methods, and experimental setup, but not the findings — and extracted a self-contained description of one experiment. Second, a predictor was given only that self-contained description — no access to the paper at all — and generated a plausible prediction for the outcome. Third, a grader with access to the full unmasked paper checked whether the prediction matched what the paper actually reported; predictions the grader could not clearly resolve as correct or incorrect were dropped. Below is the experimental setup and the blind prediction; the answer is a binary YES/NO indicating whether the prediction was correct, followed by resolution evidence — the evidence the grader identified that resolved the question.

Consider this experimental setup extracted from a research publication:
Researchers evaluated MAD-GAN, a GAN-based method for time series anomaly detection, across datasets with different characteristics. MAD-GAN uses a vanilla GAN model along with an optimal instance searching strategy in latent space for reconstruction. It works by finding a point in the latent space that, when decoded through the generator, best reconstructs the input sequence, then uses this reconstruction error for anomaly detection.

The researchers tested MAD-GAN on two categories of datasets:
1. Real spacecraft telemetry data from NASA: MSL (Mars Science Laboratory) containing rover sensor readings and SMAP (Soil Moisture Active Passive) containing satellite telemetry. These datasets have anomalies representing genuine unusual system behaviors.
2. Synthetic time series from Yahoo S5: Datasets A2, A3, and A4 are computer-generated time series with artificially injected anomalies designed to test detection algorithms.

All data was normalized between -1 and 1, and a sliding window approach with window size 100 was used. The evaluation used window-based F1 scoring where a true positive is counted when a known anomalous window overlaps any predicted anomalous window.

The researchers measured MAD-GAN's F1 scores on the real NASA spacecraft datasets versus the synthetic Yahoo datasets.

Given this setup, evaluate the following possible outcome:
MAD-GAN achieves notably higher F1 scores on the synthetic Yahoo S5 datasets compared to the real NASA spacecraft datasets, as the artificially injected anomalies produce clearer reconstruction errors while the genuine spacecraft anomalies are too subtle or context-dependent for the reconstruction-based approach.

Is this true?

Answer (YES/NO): YES